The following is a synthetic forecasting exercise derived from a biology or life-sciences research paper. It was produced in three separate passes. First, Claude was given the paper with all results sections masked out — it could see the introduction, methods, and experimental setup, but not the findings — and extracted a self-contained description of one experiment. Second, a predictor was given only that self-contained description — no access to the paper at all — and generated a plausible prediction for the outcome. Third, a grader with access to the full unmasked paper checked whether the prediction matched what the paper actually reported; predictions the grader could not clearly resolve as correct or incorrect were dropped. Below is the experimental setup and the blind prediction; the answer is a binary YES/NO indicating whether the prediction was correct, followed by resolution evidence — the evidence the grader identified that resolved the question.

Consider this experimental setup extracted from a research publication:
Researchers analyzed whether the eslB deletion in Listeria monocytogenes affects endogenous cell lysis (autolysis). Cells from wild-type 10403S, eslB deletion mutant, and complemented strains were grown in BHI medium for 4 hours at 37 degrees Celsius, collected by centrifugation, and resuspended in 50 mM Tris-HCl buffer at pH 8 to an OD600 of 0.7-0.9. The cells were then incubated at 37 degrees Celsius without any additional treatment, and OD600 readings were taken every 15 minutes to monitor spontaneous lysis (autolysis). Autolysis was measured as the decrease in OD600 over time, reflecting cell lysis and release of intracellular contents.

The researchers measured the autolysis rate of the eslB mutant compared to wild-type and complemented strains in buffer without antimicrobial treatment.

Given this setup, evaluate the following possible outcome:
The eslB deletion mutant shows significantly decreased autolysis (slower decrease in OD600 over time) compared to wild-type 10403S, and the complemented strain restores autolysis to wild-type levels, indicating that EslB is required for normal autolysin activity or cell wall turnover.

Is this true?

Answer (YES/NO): NO